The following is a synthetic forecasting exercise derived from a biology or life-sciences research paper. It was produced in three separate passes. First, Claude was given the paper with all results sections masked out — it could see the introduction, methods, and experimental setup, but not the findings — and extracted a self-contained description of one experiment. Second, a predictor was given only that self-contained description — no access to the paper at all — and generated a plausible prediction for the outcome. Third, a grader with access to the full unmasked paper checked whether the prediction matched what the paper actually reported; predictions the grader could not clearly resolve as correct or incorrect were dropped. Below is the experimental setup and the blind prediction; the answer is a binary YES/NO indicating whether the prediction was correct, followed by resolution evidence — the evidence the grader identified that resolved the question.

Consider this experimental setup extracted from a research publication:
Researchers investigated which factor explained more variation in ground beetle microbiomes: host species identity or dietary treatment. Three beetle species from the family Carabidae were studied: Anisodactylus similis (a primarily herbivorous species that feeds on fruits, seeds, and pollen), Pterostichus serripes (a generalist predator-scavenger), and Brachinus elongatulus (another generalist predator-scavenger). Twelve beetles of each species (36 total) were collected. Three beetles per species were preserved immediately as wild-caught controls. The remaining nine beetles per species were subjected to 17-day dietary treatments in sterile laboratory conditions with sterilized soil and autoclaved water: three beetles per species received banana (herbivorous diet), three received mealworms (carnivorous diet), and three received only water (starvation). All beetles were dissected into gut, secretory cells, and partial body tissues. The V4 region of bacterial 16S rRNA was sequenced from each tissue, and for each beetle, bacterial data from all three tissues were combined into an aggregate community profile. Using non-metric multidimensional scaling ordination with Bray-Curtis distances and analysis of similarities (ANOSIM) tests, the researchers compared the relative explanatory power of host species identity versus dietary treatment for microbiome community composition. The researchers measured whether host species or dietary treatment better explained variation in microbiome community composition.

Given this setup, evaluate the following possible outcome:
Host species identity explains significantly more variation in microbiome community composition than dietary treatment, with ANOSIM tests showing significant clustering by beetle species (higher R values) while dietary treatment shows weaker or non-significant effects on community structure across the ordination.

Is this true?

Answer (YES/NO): YES